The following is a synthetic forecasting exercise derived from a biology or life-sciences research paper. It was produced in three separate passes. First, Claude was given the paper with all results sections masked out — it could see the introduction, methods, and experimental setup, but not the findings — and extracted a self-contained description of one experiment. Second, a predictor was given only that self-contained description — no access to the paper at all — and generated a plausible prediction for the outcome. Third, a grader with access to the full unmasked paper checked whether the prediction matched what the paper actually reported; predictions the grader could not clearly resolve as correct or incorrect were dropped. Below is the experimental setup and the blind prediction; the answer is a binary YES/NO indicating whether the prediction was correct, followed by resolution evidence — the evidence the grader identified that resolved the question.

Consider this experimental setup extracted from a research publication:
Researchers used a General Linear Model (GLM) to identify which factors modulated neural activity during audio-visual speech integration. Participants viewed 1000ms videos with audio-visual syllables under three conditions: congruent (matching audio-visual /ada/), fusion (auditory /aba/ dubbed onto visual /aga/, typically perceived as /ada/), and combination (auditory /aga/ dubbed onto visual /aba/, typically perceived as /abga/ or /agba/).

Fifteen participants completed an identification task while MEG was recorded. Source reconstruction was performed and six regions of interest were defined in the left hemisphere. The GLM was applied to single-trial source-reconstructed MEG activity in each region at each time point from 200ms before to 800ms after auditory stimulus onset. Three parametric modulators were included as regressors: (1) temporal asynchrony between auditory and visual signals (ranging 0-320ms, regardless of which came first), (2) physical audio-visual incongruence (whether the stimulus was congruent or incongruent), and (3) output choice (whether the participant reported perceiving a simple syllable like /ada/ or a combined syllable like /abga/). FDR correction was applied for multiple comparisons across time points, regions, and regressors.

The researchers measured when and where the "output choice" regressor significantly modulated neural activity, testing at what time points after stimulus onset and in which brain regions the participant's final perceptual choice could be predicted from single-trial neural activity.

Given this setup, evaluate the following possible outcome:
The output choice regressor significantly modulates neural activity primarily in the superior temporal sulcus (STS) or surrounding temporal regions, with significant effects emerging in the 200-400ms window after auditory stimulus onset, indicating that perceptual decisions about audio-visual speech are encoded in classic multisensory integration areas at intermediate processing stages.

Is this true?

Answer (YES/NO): NO